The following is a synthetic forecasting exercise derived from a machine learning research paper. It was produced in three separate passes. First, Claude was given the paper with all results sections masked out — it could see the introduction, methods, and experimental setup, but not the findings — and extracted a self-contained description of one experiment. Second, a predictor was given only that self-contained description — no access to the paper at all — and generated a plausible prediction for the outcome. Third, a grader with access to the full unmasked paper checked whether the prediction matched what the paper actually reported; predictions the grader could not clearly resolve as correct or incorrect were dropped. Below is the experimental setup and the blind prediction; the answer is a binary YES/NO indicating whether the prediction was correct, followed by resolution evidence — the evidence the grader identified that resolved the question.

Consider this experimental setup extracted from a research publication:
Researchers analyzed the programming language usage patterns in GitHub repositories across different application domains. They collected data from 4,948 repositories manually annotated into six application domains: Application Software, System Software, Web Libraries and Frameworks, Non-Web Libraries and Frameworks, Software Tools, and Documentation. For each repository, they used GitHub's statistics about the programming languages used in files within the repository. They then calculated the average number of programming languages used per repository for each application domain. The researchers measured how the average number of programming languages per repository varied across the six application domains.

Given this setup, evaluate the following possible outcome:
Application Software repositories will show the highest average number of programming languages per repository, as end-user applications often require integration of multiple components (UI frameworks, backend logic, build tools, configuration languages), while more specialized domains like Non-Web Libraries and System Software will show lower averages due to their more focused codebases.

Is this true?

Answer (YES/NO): NO